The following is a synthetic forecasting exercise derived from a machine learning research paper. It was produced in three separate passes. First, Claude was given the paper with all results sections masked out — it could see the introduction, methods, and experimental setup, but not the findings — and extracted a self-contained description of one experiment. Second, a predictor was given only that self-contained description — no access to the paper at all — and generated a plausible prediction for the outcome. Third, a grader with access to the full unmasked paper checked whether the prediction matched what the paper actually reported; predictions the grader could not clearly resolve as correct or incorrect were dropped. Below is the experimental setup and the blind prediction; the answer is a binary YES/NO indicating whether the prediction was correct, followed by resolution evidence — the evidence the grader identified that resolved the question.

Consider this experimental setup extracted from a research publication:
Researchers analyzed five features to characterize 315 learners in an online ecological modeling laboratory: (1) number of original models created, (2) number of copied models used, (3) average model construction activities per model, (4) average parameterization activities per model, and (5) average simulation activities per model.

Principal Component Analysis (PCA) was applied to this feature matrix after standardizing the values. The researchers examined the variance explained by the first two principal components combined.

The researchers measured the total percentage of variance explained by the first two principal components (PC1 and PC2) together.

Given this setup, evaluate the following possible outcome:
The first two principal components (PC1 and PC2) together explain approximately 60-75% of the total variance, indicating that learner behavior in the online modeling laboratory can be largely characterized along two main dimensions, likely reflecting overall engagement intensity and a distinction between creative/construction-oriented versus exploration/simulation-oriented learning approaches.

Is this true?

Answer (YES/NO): NO